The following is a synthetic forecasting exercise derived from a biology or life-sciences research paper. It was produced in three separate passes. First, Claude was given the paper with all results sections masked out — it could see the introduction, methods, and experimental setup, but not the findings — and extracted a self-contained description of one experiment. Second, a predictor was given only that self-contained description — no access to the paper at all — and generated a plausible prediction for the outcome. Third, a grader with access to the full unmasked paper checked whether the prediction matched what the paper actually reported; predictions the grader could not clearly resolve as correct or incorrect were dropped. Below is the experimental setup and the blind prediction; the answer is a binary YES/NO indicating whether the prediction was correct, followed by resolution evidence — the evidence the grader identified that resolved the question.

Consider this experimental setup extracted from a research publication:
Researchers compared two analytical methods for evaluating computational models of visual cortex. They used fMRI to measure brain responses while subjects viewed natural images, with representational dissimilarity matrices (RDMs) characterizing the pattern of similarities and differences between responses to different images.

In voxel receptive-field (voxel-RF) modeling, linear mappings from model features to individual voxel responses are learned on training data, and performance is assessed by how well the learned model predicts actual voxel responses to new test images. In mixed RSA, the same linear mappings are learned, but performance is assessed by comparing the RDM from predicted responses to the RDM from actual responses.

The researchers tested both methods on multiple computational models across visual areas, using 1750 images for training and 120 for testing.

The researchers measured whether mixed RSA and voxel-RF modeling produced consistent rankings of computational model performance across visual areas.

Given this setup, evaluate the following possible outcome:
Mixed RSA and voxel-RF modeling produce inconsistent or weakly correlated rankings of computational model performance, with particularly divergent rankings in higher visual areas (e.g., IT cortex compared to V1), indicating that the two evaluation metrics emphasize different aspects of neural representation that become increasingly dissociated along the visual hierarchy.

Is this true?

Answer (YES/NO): NO